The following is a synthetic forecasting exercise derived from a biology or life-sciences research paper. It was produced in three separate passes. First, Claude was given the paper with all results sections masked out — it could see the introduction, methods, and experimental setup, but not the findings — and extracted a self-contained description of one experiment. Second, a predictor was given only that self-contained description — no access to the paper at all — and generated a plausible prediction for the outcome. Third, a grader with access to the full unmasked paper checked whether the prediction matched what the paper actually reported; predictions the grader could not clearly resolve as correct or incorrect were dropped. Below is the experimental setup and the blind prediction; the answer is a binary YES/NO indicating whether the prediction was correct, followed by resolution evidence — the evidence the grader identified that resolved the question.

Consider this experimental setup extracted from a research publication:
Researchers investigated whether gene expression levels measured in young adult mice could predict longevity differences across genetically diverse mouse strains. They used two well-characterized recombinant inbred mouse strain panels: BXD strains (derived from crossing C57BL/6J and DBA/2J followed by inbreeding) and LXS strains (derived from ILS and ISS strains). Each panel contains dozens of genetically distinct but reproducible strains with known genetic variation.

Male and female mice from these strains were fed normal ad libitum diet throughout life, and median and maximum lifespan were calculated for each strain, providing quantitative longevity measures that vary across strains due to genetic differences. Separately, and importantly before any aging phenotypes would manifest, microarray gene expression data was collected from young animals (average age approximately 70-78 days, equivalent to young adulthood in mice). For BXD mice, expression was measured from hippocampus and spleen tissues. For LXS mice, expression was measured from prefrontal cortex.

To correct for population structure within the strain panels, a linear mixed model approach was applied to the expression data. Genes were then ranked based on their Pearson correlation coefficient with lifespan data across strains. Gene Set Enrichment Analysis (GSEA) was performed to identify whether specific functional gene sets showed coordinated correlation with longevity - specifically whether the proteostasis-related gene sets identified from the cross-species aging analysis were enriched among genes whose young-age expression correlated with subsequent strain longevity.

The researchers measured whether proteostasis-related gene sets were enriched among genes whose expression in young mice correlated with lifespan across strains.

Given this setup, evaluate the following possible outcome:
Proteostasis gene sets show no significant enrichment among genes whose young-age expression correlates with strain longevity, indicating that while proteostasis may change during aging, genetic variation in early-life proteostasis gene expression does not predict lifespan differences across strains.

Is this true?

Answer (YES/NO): NO